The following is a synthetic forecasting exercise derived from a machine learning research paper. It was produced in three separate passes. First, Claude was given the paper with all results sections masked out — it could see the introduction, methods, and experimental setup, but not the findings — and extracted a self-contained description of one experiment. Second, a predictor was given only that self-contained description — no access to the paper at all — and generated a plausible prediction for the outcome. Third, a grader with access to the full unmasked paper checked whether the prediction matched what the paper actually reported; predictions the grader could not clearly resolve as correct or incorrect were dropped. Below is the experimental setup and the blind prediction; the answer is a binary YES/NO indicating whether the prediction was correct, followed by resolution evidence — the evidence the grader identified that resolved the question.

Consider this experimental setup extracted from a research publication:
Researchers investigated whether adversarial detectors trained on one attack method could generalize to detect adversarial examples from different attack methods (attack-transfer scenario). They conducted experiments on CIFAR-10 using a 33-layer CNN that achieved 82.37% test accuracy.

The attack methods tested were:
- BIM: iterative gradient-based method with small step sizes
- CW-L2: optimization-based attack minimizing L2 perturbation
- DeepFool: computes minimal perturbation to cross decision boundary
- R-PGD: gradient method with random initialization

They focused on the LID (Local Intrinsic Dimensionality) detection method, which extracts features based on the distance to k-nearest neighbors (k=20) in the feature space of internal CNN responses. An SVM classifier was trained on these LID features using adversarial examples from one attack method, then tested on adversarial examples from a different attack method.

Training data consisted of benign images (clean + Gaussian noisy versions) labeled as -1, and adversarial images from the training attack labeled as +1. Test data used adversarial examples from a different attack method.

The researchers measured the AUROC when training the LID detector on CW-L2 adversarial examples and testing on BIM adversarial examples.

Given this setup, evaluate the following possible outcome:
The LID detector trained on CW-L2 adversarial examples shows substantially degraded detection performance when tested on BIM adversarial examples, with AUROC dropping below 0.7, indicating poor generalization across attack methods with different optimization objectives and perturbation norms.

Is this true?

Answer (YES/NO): NO